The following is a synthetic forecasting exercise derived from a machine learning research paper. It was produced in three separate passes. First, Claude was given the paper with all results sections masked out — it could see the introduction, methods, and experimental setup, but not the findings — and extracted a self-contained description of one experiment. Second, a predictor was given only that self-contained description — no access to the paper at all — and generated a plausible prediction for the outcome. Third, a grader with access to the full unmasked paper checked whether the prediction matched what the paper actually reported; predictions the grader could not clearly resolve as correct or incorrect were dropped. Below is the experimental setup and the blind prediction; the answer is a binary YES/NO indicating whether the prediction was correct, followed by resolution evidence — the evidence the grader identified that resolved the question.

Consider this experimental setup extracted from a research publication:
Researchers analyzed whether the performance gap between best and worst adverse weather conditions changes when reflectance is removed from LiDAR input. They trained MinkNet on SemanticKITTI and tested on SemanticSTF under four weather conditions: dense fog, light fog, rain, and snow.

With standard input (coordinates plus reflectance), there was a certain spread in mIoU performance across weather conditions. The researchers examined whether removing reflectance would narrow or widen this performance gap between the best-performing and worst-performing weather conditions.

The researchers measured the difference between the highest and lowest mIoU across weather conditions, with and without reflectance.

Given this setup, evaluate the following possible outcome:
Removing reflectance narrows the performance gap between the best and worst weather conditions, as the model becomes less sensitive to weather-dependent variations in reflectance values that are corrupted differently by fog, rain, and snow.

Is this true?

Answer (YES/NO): YES